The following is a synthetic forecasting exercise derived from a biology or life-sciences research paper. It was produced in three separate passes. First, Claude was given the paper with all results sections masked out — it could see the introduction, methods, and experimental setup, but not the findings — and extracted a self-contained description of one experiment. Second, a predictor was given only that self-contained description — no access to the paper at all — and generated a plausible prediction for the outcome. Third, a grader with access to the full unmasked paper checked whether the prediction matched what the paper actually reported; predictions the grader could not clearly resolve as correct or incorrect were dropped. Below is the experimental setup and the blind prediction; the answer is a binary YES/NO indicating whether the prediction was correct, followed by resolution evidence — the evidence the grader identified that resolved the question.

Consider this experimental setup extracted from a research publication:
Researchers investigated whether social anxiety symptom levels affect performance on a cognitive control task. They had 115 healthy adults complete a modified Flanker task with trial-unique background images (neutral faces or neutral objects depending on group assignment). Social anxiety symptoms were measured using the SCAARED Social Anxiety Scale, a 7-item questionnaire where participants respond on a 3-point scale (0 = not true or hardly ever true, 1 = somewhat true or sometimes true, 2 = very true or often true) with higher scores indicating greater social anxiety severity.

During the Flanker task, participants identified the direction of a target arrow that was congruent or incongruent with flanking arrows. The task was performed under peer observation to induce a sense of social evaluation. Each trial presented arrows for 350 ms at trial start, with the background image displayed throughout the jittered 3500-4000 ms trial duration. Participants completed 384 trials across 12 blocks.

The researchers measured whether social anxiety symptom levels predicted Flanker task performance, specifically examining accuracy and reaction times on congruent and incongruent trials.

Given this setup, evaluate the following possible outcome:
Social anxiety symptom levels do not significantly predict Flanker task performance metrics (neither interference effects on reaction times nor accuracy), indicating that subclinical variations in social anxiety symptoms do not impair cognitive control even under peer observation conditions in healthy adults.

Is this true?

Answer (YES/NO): YES